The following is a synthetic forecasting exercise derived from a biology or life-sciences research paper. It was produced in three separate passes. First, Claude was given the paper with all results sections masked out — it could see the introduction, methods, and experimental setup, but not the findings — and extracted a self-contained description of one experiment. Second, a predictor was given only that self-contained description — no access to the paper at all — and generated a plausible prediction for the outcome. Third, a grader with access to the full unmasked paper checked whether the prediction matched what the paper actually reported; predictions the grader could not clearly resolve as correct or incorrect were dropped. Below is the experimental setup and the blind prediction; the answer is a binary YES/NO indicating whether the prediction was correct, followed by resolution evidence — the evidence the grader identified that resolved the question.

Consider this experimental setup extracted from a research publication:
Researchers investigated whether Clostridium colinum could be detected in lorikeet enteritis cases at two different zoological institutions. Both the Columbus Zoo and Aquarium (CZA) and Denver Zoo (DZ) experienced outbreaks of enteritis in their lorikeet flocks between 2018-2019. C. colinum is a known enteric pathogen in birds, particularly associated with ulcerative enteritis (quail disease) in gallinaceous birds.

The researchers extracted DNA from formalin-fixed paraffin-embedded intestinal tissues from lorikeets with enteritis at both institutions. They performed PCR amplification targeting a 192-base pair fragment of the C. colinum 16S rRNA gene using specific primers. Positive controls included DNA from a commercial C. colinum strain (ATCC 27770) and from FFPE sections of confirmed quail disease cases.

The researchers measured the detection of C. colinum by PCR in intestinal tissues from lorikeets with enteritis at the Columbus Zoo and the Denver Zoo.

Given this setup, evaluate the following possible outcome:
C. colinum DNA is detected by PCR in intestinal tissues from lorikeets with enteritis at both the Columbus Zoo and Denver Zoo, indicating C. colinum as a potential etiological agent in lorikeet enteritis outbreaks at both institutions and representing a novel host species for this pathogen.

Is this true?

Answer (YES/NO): NO